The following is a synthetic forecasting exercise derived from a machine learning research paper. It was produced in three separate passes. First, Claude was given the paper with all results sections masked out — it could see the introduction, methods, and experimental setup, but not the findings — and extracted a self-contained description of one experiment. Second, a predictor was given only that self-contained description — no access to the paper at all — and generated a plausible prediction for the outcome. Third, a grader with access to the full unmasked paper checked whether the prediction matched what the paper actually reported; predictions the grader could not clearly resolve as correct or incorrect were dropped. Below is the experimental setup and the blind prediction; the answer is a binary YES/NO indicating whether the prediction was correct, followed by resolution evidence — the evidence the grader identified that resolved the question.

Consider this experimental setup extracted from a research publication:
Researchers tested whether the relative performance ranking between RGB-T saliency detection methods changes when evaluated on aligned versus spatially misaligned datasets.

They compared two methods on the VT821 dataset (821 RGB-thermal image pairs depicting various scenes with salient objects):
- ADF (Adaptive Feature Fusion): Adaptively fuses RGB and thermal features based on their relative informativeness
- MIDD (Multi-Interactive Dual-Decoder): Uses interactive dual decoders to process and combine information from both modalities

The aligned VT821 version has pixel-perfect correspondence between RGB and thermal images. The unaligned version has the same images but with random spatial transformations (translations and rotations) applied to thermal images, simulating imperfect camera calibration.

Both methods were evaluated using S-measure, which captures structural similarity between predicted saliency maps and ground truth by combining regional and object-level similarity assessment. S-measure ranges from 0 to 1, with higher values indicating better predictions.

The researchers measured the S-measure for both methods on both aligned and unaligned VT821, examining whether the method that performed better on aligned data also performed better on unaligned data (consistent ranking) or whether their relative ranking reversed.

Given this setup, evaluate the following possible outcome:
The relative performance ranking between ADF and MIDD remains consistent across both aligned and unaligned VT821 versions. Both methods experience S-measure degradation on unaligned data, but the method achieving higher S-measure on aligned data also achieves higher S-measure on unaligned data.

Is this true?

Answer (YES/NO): YES